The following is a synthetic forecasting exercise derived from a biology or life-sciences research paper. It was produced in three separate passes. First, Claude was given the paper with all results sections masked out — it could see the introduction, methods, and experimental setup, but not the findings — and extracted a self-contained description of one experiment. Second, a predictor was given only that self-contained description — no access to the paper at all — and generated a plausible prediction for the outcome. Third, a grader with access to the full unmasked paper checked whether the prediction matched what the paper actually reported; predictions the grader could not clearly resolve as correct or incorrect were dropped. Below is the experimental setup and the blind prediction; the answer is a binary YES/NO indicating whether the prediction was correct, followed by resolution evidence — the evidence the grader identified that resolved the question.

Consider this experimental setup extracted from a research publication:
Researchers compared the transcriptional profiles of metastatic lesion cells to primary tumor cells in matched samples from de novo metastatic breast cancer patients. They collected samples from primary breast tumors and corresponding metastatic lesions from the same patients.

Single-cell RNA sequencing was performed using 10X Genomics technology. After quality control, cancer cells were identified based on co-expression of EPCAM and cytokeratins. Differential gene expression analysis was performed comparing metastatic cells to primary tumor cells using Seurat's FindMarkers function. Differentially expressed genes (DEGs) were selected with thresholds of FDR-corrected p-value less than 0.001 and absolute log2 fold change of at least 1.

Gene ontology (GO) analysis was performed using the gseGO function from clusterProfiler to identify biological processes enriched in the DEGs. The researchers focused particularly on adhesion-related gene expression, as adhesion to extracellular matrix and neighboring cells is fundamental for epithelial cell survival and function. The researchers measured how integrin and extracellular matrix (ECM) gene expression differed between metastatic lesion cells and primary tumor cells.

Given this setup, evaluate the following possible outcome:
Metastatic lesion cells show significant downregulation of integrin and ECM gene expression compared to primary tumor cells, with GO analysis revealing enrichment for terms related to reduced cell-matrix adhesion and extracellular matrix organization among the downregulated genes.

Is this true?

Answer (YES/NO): NO